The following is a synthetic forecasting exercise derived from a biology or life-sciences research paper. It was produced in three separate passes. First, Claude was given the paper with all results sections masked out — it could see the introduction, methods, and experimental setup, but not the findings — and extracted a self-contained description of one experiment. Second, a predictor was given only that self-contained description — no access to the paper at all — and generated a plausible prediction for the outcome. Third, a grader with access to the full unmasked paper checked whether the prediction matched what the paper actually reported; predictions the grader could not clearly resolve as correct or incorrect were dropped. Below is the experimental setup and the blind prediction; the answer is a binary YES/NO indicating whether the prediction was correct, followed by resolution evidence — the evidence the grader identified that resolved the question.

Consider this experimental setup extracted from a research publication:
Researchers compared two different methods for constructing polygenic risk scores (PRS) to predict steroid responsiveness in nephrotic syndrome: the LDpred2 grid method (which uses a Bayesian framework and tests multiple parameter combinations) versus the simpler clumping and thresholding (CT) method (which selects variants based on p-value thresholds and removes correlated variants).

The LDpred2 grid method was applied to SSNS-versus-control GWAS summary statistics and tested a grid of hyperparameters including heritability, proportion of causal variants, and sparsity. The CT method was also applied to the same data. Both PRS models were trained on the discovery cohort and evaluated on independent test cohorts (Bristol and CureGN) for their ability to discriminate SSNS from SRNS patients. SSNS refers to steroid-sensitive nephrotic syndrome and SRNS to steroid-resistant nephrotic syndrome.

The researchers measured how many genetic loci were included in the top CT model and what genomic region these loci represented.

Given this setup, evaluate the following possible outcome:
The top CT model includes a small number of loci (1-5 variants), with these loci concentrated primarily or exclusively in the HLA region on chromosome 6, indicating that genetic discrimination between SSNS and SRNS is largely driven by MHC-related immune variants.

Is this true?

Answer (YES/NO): NO